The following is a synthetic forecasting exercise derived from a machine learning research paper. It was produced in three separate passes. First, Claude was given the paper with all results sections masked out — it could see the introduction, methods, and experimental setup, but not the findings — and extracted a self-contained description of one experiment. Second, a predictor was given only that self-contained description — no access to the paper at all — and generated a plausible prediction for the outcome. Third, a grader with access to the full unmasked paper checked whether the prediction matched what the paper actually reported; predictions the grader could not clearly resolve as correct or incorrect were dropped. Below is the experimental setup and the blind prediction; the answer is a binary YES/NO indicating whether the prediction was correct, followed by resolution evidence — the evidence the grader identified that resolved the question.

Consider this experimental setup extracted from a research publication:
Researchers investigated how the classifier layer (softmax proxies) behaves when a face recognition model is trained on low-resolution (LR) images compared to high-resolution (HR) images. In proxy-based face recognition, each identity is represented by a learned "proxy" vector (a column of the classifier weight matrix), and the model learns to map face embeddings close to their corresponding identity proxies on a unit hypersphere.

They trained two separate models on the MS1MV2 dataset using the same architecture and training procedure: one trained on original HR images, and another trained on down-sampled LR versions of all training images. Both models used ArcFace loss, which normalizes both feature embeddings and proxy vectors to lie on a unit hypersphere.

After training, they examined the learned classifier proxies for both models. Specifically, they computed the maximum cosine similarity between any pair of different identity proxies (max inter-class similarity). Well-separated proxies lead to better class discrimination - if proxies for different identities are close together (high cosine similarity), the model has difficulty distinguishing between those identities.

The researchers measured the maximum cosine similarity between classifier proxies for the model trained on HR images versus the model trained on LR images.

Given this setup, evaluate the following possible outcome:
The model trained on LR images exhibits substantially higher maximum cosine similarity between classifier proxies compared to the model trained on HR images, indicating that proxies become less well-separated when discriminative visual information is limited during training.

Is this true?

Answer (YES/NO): YES